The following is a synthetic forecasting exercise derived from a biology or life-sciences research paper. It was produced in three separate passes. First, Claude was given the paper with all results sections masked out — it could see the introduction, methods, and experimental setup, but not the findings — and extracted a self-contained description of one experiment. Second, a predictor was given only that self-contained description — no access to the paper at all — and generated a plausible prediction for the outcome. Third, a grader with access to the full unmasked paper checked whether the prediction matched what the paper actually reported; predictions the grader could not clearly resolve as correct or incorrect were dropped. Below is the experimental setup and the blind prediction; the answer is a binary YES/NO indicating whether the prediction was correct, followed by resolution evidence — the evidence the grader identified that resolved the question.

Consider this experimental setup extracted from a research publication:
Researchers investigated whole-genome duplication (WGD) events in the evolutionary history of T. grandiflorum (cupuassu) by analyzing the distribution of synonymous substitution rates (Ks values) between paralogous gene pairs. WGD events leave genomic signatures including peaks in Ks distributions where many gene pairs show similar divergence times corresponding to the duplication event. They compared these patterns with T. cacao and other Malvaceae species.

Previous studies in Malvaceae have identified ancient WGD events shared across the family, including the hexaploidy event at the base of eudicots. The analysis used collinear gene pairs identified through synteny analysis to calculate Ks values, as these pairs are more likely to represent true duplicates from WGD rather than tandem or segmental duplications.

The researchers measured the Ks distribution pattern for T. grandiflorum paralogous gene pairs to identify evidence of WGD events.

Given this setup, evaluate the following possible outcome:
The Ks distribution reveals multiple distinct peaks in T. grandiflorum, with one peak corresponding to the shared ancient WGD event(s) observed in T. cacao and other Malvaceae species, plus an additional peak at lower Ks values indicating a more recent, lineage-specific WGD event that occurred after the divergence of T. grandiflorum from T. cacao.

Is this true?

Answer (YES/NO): NO